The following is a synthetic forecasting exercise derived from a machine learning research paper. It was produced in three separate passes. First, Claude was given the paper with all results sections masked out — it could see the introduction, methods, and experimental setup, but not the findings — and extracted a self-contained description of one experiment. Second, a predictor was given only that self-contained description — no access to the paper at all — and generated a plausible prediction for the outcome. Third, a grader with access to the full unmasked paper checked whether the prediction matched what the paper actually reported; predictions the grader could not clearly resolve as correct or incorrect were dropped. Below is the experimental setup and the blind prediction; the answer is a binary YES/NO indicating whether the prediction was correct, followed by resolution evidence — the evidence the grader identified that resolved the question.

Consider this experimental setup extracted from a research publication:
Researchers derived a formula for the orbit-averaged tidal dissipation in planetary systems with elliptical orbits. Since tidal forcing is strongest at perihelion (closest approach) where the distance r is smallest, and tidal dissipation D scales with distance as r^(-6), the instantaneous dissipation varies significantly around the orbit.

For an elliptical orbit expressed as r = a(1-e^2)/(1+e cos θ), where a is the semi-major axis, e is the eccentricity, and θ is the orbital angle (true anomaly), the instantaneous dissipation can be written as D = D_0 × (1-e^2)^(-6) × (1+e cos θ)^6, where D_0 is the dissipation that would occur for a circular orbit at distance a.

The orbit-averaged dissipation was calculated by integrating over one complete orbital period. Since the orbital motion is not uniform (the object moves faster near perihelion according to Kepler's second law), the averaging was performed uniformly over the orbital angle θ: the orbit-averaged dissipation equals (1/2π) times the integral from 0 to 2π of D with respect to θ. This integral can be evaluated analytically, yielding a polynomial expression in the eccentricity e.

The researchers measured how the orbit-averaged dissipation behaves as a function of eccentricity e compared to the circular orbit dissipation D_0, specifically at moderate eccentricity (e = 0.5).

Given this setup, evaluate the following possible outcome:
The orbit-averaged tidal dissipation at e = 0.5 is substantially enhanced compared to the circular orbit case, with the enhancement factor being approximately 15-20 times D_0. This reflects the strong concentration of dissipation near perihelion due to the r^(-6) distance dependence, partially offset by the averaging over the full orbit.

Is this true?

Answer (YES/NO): YES